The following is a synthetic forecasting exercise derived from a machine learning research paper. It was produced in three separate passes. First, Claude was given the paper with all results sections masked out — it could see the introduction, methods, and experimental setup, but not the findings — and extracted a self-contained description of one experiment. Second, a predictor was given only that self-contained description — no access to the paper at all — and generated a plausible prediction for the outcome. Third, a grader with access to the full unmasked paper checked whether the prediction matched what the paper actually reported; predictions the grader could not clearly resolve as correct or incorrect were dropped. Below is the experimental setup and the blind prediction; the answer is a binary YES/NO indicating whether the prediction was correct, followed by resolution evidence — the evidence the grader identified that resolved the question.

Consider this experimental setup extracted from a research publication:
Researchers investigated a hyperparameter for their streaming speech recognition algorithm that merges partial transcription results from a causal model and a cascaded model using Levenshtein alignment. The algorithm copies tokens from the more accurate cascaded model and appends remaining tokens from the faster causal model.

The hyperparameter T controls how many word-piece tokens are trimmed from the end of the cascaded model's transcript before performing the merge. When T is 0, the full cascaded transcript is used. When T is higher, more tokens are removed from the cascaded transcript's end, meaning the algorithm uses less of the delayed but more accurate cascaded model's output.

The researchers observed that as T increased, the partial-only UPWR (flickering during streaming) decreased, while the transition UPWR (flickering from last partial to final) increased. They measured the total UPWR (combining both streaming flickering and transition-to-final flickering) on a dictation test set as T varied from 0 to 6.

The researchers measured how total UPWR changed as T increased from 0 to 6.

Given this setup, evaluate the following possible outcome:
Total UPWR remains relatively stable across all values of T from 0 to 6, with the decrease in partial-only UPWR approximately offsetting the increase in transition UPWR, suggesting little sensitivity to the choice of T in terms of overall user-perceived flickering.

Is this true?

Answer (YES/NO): YES